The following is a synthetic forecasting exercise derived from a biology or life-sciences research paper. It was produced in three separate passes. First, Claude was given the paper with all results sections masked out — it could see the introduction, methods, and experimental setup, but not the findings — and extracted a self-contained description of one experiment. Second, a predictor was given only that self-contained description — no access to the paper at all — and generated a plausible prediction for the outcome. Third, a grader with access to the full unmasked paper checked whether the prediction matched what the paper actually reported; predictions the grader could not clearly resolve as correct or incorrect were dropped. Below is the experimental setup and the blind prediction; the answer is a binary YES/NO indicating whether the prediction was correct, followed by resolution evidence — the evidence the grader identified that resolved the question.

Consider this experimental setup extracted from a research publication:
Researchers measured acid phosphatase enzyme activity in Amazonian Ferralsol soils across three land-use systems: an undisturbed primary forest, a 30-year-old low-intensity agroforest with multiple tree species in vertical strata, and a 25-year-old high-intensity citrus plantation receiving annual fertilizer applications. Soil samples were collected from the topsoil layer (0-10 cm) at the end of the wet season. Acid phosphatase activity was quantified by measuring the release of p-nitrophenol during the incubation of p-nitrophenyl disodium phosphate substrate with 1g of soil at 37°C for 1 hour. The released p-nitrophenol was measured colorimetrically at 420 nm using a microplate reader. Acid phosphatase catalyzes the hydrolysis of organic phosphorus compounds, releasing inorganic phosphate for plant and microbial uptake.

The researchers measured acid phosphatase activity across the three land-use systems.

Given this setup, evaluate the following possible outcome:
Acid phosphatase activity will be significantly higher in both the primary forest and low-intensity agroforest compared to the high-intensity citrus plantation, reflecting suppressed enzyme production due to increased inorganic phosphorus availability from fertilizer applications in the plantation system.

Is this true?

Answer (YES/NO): YES